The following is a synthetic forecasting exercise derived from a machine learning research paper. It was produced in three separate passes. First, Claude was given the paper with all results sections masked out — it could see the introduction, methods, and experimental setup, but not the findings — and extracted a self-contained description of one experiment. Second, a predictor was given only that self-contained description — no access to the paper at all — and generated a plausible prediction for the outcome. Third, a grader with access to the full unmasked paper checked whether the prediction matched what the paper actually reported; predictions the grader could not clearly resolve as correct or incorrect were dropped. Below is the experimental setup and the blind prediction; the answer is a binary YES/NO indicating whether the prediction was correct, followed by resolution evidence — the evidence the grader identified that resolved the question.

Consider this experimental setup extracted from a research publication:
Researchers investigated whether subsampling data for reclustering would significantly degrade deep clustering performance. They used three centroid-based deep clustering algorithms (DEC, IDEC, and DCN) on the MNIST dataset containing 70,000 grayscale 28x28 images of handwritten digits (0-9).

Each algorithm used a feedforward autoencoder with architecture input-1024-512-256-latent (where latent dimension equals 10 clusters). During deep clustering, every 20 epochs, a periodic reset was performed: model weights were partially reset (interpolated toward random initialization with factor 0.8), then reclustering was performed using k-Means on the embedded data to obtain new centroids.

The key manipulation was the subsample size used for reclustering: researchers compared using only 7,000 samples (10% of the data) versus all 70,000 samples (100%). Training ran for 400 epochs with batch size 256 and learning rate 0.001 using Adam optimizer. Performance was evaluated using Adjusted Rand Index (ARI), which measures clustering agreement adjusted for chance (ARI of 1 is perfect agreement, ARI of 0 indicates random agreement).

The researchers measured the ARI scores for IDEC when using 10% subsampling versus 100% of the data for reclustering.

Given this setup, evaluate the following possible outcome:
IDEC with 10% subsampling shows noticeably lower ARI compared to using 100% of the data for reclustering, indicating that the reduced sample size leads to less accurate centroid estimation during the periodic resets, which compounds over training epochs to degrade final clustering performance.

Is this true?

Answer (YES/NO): NO